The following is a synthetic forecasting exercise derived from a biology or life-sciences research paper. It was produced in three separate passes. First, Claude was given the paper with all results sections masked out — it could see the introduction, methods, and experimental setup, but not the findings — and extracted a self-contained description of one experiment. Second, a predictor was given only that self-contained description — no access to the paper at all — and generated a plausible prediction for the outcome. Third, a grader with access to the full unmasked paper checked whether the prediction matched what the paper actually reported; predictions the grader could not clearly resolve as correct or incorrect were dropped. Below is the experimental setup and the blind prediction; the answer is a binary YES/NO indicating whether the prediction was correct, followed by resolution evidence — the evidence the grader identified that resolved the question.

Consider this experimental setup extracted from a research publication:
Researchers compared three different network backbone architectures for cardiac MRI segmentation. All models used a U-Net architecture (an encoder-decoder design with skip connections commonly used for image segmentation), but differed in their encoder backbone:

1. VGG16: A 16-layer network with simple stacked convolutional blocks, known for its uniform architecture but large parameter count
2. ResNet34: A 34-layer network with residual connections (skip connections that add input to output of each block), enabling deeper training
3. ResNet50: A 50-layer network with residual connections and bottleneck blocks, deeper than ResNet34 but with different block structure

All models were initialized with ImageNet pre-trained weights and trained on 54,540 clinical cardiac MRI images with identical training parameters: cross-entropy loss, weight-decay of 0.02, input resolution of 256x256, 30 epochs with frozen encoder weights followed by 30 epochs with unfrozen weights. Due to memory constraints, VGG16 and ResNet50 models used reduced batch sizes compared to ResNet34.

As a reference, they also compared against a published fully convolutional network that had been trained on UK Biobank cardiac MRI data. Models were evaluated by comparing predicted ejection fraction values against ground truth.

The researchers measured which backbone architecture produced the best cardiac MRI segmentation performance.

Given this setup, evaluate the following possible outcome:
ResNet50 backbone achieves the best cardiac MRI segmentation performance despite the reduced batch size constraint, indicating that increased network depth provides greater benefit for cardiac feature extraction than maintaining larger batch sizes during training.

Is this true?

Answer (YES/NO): NO